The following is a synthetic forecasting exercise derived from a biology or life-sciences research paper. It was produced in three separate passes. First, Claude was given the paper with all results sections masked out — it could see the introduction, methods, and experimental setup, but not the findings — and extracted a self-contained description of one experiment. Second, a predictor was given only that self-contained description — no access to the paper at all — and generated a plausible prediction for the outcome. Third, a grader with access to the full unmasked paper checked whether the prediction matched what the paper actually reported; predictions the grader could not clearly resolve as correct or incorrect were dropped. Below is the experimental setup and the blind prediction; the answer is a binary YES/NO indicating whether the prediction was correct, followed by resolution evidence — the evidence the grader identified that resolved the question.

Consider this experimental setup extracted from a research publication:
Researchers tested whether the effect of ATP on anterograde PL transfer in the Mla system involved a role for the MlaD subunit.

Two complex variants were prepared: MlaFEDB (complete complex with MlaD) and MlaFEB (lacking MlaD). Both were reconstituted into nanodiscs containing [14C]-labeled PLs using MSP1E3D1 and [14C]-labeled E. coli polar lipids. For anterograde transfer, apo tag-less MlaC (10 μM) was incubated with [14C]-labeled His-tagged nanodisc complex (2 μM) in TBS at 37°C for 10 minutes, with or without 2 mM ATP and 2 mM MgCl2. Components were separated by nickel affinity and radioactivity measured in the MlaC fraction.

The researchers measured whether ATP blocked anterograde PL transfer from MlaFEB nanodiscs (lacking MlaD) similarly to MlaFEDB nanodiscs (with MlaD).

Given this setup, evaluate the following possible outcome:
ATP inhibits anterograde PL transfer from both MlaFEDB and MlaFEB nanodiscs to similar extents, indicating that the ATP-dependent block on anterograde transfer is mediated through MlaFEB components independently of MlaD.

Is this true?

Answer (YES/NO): NO